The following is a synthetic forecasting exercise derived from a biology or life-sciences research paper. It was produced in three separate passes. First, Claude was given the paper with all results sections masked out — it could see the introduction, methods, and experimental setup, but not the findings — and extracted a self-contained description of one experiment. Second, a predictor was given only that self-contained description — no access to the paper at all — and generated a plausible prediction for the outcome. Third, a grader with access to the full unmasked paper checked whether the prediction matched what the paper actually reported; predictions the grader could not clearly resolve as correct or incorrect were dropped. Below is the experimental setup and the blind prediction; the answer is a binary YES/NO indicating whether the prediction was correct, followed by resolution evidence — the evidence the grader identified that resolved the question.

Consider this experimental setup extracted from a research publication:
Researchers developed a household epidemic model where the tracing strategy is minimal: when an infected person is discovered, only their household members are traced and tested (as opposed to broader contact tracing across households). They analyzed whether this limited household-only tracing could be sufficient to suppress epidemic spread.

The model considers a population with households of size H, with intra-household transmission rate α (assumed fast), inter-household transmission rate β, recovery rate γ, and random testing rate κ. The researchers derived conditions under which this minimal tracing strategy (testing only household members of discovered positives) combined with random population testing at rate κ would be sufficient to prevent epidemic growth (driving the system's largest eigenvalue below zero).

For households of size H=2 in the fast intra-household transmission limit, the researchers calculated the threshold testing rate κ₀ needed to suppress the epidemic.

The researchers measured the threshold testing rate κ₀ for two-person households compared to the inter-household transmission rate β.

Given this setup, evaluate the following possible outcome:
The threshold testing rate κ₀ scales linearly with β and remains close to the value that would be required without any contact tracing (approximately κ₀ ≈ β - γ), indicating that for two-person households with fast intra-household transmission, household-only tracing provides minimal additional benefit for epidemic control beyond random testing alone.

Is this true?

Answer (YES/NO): NO